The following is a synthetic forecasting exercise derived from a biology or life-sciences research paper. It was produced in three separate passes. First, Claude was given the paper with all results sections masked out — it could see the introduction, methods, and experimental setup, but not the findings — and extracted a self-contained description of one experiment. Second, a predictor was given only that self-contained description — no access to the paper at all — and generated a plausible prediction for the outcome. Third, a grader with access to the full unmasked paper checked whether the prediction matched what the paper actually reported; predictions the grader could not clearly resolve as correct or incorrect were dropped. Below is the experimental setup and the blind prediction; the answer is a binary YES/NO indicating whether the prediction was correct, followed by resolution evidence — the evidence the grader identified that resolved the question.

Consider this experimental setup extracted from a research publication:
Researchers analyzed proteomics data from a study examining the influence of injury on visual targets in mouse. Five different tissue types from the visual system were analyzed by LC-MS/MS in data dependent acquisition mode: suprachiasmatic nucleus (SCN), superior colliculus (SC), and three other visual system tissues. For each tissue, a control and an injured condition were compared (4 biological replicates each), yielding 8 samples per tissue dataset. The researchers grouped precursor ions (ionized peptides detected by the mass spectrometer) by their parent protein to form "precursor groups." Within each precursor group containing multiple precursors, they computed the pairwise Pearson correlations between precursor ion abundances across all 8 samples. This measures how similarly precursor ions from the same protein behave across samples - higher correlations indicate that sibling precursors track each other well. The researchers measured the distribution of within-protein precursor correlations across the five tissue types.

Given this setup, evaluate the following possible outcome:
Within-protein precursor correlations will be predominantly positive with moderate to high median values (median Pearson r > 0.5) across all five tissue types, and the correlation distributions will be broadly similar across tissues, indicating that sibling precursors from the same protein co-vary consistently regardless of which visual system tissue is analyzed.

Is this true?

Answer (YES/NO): NO